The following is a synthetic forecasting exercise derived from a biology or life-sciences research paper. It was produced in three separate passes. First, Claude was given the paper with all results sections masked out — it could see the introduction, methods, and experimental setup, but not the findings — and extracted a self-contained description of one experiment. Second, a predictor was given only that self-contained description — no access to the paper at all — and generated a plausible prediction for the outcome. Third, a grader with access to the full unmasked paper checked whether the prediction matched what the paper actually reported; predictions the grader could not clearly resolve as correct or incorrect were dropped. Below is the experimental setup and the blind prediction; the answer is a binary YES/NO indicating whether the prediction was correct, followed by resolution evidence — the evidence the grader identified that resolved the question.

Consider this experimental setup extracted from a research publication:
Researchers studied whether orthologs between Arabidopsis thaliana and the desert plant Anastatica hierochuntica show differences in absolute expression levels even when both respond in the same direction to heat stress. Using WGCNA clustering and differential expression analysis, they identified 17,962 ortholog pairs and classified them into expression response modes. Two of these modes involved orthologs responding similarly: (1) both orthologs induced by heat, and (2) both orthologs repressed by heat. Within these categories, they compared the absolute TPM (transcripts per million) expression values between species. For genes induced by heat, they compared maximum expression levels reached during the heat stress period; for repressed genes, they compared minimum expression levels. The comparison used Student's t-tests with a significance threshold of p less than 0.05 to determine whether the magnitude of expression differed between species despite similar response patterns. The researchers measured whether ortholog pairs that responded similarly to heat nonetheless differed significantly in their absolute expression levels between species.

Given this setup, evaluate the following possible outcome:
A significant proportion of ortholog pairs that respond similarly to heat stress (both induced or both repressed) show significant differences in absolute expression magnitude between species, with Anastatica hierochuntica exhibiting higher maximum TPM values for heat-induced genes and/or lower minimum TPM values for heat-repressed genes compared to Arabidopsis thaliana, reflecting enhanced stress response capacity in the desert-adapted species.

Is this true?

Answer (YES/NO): NO